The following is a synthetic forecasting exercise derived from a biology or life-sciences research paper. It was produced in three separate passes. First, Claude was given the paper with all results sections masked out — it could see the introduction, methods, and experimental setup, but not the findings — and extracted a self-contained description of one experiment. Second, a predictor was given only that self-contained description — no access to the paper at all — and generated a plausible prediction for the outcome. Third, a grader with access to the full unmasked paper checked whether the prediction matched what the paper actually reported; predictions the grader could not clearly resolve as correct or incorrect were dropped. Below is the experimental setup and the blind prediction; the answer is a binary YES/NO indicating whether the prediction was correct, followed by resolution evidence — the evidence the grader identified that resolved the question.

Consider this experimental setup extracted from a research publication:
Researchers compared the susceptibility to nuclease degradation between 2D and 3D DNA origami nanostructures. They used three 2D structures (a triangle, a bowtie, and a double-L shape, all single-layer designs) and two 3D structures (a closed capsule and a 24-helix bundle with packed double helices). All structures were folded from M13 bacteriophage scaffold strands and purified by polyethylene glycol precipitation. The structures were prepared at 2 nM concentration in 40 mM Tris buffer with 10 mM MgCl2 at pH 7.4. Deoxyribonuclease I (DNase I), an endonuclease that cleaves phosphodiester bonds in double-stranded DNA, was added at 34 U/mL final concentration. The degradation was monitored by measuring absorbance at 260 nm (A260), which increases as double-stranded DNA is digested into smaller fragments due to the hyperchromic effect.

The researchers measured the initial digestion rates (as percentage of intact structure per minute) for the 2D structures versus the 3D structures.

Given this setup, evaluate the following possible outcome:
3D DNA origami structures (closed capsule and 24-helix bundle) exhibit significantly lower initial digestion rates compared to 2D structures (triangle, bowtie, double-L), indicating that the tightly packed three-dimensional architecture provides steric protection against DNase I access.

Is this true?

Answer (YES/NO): YES